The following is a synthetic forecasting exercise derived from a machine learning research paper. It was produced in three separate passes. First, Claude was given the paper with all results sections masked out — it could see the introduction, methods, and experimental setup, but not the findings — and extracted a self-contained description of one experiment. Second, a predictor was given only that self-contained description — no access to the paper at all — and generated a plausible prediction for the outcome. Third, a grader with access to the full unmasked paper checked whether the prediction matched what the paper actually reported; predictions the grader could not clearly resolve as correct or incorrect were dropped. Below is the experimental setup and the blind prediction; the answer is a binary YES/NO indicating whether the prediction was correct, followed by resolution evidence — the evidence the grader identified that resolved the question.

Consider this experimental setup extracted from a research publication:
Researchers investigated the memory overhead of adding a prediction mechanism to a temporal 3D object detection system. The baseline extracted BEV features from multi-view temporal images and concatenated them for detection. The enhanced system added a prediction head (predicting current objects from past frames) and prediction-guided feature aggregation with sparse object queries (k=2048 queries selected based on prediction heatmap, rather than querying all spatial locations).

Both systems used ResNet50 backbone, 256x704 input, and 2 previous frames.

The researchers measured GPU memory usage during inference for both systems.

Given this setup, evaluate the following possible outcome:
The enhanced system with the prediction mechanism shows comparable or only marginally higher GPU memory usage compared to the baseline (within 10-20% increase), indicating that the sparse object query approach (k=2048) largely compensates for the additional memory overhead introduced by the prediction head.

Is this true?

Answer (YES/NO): YES